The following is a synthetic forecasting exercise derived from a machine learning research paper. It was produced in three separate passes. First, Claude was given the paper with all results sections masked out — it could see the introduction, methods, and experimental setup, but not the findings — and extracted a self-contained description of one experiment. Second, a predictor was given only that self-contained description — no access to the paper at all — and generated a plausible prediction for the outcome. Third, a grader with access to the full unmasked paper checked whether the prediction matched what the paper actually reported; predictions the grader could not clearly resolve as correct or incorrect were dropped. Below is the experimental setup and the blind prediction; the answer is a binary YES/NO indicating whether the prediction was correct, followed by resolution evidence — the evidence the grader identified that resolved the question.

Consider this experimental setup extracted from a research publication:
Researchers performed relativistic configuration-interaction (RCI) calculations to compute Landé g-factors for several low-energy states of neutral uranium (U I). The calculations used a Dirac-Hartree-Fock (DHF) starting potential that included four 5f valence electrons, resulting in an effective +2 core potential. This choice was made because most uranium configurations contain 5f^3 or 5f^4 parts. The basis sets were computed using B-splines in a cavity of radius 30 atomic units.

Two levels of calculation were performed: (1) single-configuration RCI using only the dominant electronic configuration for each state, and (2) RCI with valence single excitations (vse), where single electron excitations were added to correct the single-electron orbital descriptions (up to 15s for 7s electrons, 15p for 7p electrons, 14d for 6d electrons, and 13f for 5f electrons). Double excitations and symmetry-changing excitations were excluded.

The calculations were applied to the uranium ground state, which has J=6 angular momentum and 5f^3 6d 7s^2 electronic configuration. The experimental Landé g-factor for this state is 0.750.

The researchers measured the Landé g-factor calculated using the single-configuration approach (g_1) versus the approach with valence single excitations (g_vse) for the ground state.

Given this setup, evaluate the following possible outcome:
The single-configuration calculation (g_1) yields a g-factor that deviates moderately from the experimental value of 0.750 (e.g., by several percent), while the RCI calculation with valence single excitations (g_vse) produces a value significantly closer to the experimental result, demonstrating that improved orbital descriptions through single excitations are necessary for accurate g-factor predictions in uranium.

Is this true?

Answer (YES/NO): NO